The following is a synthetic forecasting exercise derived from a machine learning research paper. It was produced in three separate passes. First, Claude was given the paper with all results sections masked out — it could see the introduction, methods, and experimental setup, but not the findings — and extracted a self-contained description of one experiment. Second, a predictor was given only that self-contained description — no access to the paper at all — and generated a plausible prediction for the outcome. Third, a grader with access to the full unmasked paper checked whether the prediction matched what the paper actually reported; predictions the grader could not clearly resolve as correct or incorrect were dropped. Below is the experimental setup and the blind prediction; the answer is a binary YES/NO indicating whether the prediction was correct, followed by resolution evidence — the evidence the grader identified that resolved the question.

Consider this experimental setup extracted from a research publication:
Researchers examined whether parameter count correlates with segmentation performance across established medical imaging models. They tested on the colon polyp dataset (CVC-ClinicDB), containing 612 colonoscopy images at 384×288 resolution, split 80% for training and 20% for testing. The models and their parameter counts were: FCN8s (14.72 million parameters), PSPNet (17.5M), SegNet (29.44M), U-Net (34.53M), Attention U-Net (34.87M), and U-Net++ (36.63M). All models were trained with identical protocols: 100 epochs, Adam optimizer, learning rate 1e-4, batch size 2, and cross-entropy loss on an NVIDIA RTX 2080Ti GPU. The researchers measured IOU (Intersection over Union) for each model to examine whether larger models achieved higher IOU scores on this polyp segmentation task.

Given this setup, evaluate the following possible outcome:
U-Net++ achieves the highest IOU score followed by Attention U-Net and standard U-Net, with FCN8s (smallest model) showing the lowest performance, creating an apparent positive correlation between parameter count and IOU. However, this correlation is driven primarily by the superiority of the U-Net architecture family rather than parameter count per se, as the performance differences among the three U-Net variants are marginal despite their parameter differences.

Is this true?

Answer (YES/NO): NO